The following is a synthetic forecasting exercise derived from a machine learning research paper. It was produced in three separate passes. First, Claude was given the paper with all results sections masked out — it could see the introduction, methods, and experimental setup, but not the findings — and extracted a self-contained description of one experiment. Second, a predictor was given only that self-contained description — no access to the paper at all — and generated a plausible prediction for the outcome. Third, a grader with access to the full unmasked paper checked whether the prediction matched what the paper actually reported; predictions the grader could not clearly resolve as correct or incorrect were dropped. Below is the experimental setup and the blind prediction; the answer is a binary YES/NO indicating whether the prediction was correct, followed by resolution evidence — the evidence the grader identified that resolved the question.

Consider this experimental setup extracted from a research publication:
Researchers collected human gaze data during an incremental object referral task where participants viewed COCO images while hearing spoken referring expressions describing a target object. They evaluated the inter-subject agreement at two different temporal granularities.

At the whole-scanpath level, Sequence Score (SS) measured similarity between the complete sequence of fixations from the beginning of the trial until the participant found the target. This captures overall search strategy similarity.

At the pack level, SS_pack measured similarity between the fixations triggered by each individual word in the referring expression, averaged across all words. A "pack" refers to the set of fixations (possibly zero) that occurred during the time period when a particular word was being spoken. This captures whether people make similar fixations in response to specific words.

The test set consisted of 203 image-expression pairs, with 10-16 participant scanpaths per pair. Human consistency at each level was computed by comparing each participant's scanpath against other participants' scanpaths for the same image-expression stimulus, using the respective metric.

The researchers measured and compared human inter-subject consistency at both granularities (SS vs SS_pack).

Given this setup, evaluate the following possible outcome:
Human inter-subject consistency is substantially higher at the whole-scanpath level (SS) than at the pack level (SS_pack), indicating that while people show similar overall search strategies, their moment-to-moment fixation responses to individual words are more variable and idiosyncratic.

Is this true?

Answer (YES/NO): YES